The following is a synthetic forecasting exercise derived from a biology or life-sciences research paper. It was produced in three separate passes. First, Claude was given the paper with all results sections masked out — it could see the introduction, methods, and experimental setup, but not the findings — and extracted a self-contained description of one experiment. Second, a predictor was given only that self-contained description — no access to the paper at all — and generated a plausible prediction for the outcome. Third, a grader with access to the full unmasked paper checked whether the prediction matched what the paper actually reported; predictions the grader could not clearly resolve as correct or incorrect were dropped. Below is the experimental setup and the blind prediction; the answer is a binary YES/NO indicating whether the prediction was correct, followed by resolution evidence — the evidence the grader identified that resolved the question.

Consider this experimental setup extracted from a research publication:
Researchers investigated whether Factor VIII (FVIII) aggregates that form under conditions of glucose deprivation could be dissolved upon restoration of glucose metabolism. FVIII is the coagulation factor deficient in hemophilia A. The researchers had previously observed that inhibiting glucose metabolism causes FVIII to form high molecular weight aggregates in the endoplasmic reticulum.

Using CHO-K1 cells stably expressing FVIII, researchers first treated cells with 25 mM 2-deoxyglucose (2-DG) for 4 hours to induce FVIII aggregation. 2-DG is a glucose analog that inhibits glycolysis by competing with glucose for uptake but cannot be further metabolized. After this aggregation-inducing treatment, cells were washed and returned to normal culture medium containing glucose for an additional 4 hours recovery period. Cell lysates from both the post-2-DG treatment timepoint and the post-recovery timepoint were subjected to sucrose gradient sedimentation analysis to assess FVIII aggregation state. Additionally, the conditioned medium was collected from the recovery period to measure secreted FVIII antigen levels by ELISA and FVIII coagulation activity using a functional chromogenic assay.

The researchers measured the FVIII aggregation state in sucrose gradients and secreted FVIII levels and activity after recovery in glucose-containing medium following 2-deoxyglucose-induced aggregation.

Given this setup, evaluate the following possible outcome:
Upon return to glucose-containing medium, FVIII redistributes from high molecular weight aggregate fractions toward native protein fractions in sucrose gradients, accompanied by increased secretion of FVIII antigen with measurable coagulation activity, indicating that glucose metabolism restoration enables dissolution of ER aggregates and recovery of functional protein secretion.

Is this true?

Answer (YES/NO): YES